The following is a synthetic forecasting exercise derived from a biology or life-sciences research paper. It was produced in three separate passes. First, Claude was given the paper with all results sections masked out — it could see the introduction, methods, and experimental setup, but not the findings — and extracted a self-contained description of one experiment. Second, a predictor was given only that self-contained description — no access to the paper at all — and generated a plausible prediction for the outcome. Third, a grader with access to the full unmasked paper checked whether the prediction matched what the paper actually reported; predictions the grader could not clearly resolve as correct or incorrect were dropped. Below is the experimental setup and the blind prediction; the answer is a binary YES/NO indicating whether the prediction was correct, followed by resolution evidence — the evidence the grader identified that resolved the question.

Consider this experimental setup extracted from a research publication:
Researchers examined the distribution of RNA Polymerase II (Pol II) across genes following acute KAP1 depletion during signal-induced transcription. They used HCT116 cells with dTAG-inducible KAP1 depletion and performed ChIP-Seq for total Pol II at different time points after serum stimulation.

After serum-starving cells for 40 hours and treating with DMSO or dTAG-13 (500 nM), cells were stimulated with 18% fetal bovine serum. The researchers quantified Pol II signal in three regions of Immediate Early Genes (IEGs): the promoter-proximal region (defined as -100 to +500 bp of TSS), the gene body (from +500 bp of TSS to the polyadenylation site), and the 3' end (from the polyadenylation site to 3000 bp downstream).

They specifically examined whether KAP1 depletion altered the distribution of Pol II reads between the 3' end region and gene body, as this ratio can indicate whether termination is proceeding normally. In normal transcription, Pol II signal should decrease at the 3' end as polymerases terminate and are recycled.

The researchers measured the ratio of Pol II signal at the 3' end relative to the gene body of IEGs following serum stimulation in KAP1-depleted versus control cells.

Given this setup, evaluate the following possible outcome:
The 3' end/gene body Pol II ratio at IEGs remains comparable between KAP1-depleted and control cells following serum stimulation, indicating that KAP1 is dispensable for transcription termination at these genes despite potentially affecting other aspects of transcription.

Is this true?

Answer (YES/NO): NO